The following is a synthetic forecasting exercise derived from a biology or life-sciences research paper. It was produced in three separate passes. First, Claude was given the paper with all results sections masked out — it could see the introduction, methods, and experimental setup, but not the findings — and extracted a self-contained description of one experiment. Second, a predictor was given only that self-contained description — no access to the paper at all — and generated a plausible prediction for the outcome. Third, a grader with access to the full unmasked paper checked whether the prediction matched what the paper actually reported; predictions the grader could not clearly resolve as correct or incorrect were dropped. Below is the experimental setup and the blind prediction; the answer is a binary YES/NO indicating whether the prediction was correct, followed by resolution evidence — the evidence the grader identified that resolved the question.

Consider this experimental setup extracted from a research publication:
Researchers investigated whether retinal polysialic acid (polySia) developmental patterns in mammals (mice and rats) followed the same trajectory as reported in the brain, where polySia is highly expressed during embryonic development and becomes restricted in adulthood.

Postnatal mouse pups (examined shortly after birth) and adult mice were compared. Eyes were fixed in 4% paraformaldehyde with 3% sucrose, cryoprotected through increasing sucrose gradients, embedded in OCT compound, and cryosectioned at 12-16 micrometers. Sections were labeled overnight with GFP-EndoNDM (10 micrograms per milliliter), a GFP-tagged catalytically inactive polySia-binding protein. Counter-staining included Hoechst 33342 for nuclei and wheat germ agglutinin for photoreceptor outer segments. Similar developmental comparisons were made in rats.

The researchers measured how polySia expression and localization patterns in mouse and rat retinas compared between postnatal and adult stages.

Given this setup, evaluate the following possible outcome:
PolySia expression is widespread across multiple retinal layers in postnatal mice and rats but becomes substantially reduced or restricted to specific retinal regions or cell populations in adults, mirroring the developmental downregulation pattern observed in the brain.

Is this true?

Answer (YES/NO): NO